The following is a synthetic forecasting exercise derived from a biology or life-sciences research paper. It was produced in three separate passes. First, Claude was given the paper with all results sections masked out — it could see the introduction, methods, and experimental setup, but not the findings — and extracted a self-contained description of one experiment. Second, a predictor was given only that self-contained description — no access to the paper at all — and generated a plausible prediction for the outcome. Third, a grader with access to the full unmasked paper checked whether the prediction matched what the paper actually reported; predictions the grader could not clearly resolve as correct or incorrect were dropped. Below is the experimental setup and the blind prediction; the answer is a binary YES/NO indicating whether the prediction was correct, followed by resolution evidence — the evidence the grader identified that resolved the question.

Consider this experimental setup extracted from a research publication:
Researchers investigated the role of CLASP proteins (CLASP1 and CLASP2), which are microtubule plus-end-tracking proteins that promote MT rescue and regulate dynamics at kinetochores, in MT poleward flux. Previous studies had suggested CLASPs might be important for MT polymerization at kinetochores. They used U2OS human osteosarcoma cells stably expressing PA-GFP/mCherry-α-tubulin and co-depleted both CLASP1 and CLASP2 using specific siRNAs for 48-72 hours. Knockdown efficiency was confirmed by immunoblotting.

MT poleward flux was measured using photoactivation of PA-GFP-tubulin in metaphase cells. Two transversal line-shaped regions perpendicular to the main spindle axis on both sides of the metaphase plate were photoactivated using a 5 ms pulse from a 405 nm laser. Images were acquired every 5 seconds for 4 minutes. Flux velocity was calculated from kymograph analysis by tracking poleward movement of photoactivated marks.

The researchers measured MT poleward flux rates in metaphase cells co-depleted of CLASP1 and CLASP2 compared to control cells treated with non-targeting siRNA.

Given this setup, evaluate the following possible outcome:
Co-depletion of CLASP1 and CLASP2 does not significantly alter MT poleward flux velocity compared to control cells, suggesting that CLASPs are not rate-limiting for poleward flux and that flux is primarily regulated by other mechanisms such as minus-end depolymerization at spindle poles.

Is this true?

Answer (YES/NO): NO